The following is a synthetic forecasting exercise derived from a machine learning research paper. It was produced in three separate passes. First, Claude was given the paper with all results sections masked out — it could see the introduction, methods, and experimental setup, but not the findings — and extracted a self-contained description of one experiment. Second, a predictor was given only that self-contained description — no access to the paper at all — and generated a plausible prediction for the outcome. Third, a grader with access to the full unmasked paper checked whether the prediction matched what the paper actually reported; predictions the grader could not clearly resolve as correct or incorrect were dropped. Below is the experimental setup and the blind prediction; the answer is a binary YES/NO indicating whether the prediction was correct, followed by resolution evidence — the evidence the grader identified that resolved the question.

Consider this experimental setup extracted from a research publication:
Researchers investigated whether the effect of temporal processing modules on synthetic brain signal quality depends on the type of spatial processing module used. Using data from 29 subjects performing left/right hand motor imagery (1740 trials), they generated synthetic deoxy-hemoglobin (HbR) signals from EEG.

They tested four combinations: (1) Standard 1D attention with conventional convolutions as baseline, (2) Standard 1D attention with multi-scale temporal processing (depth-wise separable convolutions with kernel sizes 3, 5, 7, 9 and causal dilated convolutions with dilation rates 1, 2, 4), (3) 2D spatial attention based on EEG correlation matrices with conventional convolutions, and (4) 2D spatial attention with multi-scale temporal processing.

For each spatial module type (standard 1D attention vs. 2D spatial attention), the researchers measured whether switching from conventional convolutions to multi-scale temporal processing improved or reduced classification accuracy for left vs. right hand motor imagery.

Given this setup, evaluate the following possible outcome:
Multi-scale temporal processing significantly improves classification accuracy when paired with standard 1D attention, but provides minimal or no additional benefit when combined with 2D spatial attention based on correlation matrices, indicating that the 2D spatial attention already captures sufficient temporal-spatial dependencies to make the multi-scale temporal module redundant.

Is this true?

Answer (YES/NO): NO